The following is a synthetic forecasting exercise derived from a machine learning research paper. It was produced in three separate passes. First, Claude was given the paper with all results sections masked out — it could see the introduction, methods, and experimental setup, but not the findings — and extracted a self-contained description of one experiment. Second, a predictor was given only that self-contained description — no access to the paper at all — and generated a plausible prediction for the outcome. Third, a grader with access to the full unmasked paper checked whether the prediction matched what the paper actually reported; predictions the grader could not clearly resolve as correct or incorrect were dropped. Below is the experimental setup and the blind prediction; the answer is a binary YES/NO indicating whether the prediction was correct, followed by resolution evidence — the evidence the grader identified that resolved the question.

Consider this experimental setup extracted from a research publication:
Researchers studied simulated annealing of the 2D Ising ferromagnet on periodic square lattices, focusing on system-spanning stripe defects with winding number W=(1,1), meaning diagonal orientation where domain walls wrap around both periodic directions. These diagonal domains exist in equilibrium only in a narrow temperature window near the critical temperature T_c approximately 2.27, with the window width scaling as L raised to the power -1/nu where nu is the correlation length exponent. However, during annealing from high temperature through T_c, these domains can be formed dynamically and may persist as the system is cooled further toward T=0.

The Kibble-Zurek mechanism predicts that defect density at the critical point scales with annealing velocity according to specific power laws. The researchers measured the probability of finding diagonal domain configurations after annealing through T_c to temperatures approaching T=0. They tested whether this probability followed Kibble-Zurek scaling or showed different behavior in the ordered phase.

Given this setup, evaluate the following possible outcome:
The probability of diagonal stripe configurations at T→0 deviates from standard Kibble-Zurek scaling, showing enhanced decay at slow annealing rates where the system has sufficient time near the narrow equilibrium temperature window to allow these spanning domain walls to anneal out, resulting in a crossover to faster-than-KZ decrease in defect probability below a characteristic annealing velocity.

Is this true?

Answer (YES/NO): NO